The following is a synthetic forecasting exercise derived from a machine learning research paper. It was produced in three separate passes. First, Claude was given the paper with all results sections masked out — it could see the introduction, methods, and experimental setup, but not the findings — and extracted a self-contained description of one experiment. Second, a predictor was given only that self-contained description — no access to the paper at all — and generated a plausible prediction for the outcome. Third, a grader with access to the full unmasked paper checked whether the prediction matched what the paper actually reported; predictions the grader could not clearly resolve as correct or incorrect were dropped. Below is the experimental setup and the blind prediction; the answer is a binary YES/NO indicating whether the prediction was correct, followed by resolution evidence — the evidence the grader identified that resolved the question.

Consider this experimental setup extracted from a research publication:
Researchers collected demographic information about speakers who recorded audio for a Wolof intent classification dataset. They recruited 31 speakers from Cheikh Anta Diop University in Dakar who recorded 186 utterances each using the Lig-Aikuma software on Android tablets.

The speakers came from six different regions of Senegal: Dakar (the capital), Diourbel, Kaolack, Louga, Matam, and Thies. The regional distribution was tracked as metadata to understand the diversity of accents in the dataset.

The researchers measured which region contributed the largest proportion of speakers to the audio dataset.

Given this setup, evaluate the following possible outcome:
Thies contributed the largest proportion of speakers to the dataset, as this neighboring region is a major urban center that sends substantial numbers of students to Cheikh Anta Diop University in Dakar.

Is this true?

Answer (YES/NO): NO